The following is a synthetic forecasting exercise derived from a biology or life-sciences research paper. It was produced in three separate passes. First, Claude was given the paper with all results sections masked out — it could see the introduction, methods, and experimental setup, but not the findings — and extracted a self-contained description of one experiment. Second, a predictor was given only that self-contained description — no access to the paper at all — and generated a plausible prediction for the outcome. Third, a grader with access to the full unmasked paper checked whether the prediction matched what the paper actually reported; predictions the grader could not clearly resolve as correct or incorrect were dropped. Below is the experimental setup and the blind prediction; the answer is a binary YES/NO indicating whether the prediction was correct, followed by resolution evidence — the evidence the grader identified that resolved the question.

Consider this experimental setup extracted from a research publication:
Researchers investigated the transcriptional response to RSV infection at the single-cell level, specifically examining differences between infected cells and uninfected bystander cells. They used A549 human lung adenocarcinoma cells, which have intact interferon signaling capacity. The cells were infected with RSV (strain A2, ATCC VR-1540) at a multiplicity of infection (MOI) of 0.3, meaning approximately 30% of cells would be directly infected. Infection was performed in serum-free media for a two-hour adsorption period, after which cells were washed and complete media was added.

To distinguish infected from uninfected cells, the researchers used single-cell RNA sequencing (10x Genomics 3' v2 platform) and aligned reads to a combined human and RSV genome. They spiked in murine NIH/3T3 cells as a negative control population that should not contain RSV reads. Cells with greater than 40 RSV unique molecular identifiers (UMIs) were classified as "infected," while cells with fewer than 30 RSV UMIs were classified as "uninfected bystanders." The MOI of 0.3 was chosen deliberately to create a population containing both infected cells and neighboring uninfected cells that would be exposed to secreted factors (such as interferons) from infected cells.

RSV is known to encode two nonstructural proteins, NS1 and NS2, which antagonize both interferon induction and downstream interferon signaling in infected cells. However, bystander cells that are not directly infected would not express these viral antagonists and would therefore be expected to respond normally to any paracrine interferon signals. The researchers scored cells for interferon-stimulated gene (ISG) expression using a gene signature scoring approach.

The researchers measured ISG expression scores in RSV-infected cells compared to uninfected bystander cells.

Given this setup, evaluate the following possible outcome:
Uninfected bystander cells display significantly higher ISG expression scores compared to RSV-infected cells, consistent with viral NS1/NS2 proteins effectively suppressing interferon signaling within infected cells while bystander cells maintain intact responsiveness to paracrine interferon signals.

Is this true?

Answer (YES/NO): YES